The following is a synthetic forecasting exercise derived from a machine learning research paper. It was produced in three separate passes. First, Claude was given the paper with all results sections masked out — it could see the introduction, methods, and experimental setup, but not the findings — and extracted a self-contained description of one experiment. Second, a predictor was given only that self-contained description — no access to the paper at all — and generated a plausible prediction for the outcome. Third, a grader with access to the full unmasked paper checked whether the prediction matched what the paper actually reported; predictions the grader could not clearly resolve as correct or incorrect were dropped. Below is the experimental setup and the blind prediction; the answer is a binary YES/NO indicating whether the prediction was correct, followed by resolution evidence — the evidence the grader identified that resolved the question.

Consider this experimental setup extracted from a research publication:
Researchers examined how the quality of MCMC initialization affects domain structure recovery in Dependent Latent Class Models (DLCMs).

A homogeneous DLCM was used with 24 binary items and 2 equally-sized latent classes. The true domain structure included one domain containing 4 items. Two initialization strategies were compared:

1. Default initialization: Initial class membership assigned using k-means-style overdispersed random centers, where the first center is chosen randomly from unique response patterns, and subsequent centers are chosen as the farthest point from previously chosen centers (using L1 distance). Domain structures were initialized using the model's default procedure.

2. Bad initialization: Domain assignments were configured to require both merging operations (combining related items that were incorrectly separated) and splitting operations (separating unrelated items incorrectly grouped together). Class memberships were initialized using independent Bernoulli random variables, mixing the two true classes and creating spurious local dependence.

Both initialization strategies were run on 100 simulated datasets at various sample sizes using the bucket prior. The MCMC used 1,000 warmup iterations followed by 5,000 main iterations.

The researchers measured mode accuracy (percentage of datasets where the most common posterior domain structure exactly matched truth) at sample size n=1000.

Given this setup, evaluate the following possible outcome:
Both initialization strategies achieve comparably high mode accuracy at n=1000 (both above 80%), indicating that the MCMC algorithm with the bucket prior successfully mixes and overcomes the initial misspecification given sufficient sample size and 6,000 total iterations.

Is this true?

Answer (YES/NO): YES